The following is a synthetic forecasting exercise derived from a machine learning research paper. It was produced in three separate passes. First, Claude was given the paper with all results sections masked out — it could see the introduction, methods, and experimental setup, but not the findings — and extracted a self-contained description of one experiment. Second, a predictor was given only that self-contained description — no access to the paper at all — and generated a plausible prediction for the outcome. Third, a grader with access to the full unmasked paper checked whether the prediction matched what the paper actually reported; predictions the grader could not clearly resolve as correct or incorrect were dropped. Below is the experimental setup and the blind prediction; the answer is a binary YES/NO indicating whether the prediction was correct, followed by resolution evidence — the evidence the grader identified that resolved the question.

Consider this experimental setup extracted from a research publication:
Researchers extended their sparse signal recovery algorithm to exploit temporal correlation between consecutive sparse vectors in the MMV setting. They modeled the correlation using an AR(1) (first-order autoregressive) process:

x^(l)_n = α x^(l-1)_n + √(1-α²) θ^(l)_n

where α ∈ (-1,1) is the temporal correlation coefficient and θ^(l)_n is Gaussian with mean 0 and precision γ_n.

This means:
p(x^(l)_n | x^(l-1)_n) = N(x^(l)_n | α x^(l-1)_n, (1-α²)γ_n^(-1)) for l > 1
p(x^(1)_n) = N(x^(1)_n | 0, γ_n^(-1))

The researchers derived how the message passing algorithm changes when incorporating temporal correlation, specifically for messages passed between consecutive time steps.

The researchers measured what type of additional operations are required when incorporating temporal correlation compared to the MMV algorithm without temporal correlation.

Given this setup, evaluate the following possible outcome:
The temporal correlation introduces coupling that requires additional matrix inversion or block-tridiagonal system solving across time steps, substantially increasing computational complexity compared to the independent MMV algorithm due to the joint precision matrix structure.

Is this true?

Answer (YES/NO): NO